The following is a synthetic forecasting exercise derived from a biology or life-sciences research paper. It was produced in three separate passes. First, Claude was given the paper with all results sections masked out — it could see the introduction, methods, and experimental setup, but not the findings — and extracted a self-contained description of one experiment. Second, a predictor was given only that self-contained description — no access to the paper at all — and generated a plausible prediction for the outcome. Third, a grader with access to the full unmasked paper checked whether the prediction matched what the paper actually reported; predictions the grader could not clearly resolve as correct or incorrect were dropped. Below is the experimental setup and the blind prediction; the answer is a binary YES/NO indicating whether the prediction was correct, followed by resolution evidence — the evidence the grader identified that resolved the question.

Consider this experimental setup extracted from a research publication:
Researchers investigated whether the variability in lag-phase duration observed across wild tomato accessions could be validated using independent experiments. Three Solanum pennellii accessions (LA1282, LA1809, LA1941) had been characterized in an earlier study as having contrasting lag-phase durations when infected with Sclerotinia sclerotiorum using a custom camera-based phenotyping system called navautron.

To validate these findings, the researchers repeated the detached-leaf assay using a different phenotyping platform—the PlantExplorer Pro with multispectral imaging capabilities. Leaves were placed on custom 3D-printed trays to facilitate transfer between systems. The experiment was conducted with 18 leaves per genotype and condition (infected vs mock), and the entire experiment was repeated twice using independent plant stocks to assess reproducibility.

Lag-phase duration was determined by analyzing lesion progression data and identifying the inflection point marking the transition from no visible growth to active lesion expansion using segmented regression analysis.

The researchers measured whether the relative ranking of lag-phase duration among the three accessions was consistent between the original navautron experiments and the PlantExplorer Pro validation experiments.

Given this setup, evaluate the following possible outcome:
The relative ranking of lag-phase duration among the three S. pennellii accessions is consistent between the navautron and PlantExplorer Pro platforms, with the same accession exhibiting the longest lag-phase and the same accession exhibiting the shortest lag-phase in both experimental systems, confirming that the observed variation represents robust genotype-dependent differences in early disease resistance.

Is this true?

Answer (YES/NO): YES